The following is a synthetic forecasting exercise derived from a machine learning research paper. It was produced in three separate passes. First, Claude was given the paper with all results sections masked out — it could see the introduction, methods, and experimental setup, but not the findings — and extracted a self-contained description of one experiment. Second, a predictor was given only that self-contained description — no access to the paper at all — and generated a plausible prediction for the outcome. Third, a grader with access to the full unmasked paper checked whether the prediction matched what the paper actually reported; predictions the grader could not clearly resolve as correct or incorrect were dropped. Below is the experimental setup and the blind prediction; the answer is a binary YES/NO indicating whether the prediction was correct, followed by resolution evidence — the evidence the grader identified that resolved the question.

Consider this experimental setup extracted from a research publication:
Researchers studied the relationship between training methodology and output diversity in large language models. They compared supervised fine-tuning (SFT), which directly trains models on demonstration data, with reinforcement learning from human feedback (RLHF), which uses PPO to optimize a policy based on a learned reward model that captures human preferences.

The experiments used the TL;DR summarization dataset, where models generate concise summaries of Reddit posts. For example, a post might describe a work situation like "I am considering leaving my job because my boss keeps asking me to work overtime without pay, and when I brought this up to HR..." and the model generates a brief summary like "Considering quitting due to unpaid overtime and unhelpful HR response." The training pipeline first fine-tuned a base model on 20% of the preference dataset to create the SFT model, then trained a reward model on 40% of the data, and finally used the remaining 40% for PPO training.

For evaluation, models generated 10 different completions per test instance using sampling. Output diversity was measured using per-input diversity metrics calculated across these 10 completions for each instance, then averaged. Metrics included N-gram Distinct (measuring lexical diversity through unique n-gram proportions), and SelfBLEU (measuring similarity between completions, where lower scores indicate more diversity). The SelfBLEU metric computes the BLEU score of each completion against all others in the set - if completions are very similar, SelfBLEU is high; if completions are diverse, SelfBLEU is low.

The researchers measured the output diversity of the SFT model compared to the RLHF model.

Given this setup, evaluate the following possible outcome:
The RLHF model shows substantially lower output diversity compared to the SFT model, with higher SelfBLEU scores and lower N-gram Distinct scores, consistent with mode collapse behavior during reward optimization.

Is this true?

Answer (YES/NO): YES